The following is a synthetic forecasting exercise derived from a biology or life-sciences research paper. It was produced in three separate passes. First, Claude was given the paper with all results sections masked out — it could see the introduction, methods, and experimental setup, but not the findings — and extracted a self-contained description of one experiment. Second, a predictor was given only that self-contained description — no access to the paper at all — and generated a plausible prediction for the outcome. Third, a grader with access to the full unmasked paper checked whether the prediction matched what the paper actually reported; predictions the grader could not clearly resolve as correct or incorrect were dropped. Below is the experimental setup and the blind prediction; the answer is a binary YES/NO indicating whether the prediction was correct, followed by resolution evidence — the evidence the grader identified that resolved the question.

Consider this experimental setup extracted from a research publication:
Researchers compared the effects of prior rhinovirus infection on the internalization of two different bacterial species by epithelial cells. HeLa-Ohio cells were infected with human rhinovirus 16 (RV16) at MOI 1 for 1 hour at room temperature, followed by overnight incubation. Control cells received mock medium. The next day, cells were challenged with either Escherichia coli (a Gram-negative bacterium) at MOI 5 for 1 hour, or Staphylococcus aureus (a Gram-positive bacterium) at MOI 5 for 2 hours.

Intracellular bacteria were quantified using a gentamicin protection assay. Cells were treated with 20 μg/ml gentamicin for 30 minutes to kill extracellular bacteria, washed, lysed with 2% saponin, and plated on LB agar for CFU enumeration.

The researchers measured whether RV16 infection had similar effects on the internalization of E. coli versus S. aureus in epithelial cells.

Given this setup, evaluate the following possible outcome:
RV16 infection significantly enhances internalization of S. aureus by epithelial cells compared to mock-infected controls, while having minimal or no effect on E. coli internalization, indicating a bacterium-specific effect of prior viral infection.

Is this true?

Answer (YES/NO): NO